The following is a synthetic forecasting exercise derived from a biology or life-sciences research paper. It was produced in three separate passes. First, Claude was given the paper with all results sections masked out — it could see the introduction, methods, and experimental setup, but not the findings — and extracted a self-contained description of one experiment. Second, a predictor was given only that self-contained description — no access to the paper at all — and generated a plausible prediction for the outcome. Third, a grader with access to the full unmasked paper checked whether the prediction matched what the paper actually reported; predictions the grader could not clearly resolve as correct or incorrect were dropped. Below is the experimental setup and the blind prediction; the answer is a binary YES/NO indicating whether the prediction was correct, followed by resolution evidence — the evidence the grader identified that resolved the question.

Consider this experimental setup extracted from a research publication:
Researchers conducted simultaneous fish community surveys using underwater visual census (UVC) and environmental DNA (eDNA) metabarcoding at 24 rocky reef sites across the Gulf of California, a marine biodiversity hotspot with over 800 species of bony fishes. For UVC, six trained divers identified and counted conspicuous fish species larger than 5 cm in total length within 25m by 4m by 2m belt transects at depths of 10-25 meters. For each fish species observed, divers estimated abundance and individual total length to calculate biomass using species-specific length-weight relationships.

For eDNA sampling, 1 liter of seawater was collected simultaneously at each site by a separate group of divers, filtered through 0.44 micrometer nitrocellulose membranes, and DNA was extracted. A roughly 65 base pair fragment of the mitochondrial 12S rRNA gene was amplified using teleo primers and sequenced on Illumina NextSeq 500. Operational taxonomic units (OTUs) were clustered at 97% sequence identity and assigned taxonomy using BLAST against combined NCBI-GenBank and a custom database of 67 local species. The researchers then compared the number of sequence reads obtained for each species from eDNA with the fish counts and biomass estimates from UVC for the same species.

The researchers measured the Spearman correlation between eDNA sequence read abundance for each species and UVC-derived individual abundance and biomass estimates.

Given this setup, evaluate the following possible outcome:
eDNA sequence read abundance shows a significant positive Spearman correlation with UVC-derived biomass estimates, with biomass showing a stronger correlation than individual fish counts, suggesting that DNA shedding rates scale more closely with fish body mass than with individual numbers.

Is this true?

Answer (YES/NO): NO